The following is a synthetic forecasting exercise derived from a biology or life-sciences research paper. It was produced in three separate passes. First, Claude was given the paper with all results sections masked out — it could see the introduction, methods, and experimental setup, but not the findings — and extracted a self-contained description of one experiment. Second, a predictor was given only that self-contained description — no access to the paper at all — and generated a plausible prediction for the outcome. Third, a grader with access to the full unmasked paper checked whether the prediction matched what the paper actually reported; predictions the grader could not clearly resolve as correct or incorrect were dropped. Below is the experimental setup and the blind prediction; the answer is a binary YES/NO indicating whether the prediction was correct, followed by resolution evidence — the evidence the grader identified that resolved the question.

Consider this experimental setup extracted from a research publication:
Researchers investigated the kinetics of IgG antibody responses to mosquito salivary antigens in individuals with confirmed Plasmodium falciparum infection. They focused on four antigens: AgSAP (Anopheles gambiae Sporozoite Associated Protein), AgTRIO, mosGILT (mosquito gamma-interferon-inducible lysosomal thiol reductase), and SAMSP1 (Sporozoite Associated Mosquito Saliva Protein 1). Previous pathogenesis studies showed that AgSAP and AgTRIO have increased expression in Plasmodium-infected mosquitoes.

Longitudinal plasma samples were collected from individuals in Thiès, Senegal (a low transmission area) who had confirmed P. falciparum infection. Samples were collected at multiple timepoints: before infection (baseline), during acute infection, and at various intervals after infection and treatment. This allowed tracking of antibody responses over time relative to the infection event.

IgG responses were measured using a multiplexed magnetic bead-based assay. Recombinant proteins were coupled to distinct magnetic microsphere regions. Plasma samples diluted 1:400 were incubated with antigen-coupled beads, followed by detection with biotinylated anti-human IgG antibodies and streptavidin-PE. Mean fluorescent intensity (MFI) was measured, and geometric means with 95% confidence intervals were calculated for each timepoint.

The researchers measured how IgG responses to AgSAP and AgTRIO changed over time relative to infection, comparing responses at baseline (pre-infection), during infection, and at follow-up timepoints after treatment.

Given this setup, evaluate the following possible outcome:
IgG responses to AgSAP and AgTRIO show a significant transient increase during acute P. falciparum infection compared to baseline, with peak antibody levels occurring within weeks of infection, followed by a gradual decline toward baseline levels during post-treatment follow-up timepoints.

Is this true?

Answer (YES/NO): NO